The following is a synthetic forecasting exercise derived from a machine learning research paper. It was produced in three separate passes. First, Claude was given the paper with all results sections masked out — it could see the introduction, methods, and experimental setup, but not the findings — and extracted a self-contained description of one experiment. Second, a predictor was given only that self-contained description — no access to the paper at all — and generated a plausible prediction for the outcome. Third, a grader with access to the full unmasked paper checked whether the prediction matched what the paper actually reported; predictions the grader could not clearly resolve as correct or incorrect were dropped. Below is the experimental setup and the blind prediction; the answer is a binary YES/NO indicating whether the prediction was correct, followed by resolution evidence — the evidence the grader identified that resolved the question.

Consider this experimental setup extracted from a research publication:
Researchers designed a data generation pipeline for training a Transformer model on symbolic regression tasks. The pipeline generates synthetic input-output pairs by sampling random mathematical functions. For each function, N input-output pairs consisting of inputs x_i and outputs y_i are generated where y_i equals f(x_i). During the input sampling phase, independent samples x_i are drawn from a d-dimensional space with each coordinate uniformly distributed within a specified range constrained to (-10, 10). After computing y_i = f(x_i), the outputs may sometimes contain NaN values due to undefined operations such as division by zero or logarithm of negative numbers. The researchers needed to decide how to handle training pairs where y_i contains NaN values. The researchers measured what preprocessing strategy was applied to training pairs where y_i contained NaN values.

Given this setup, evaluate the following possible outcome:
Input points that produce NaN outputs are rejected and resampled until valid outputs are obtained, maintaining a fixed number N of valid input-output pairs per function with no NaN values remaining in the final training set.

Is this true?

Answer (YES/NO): NO